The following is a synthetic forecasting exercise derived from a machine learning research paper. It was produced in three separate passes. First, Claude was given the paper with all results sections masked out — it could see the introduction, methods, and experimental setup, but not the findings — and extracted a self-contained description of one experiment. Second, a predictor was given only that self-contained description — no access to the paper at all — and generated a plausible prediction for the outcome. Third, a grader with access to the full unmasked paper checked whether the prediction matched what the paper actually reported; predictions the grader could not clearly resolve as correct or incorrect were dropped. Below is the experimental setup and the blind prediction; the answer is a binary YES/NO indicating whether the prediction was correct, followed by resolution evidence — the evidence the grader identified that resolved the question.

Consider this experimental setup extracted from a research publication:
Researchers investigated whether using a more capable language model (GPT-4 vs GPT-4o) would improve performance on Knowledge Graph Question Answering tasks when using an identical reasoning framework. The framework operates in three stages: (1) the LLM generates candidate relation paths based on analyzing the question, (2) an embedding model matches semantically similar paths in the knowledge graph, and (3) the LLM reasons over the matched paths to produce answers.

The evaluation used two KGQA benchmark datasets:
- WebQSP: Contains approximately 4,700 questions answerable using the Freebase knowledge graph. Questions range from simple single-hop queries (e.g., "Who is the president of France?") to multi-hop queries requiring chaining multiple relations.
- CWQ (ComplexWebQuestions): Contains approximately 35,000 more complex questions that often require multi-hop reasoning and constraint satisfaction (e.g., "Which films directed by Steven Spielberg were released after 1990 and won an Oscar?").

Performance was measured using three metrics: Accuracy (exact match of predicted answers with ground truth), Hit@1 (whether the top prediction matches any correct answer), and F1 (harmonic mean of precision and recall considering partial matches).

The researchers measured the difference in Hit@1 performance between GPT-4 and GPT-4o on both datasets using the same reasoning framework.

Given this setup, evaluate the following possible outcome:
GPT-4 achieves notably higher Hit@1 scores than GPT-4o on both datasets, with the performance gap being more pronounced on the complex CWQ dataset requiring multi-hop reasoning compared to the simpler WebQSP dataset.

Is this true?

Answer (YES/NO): NO